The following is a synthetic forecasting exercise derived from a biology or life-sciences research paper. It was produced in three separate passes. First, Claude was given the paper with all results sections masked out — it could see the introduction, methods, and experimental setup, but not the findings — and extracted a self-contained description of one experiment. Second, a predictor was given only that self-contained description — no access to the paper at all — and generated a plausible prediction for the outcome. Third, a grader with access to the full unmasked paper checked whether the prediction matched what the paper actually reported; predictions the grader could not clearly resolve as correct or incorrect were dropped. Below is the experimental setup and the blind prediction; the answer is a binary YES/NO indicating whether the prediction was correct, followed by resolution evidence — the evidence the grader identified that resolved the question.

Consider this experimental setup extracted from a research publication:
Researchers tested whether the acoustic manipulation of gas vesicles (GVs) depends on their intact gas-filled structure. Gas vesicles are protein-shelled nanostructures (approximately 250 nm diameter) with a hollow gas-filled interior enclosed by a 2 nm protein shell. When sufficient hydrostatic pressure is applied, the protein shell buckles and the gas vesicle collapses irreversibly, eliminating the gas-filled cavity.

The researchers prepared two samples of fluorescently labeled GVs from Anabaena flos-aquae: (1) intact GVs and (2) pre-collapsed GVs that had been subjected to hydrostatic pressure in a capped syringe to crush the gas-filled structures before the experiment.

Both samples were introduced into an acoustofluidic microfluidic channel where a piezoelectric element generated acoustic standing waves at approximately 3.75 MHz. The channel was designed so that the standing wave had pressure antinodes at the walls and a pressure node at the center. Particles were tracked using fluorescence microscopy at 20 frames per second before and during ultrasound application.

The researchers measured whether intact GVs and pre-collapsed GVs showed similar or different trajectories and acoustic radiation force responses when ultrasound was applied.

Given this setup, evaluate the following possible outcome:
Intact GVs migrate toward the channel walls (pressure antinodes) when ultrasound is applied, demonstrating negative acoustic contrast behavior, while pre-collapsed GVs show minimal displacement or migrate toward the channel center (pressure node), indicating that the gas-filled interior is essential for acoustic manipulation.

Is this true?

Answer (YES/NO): YES